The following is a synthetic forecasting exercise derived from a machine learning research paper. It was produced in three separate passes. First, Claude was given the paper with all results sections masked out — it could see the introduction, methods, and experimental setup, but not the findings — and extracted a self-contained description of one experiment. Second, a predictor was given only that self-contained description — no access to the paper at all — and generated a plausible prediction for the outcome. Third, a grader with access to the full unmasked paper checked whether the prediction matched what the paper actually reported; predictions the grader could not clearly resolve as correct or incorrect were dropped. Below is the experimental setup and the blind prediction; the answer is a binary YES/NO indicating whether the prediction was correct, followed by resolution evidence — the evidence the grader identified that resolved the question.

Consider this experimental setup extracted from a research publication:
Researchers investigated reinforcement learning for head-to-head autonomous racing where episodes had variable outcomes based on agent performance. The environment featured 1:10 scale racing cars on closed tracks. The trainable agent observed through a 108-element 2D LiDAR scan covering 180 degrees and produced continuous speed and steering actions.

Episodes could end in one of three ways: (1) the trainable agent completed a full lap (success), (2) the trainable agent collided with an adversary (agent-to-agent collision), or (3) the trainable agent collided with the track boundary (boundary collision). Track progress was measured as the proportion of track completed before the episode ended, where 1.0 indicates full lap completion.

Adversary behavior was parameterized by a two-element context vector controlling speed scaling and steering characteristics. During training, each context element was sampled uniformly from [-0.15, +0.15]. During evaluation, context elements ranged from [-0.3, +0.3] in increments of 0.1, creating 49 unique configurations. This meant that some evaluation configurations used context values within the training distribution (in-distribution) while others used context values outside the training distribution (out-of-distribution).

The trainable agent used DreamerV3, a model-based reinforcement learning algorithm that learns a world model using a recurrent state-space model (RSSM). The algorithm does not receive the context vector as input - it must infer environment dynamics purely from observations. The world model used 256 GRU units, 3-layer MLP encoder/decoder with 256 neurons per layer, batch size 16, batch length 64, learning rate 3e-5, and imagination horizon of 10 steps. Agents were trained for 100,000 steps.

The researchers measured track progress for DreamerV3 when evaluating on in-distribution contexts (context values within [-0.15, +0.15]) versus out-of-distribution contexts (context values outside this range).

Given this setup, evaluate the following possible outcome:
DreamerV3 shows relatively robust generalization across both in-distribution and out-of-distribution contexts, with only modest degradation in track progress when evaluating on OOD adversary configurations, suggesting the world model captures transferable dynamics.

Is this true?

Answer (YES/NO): NO